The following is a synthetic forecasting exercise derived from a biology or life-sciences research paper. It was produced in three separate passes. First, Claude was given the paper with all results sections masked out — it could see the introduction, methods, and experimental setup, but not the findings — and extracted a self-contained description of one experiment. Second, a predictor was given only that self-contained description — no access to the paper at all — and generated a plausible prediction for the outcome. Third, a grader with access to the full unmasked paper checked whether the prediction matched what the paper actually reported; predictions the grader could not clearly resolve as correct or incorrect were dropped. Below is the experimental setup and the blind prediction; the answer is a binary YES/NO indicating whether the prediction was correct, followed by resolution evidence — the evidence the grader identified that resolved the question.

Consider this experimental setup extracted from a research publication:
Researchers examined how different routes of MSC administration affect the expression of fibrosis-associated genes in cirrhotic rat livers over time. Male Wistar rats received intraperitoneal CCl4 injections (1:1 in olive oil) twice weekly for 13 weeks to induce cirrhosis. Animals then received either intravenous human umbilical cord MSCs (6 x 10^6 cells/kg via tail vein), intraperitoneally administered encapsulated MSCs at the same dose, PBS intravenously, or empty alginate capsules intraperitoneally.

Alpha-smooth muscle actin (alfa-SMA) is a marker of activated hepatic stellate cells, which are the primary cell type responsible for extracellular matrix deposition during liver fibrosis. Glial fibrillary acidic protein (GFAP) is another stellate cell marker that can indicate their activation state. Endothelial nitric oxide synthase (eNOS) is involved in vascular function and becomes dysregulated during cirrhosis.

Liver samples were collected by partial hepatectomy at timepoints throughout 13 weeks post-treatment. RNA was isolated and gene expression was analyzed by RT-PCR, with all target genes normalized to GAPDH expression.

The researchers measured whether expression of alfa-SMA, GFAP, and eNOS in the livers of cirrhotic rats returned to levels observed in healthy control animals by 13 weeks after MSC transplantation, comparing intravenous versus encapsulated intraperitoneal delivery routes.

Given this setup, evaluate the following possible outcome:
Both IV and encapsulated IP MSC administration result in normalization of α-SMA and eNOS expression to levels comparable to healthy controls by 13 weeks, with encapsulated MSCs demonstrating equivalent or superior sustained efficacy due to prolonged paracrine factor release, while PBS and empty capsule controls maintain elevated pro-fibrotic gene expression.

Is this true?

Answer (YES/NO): YES